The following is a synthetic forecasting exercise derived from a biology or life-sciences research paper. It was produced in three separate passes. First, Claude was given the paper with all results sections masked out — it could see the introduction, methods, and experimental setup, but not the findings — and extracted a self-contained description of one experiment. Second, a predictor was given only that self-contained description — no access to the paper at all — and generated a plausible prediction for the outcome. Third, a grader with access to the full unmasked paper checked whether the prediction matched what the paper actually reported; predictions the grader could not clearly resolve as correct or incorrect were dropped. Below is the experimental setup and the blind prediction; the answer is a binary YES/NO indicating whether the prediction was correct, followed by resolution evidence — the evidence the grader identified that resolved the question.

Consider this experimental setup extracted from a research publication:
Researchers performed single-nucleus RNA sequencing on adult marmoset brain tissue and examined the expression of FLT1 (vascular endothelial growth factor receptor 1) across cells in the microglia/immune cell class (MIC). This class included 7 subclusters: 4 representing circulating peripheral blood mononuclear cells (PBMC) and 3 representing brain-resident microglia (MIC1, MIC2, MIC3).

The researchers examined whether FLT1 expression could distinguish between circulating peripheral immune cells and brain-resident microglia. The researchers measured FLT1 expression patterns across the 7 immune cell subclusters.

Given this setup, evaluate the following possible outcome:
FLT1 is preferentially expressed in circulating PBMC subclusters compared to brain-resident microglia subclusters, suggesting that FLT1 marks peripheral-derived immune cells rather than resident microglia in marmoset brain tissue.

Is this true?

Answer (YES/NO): NO